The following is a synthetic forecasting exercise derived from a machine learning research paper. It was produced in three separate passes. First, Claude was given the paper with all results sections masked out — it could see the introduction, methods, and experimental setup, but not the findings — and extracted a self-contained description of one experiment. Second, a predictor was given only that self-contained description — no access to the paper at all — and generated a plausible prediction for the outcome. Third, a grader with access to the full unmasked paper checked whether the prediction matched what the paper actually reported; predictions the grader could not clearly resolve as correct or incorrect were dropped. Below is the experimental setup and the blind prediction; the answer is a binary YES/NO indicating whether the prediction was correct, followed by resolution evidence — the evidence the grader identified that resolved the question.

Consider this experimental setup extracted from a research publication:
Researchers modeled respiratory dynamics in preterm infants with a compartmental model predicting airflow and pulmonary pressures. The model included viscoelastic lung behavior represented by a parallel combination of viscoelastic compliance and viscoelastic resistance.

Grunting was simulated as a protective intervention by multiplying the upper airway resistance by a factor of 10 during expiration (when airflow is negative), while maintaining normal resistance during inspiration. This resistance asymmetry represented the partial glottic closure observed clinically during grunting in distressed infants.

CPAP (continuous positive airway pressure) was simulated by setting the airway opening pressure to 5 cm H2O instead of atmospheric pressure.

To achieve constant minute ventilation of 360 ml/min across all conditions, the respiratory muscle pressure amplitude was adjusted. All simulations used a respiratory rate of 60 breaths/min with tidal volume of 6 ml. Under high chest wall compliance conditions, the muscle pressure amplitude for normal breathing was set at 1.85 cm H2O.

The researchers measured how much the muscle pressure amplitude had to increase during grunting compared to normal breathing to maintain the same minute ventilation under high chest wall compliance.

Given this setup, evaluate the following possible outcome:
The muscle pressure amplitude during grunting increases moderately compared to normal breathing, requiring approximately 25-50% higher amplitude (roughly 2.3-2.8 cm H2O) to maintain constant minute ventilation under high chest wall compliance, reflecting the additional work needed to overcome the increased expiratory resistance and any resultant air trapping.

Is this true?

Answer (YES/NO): NO